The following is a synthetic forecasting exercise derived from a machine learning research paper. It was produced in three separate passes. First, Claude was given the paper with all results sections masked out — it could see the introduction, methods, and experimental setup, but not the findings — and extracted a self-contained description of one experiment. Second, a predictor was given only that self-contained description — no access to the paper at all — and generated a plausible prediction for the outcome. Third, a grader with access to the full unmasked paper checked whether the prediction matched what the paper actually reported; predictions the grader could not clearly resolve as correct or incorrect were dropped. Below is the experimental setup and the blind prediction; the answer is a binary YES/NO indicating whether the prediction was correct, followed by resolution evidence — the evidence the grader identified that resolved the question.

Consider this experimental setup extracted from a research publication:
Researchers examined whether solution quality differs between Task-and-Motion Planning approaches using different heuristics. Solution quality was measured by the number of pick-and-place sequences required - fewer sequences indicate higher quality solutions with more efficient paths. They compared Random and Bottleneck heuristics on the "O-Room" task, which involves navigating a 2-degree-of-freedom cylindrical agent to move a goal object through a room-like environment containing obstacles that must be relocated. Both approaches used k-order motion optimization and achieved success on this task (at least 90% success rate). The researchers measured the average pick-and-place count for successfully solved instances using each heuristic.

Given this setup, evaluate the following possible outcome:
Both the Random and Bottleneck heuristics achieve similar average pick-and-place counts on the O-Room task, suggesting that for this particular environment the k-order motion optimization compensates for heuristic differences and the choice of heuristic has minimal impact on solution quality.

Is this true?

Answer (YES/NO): NO